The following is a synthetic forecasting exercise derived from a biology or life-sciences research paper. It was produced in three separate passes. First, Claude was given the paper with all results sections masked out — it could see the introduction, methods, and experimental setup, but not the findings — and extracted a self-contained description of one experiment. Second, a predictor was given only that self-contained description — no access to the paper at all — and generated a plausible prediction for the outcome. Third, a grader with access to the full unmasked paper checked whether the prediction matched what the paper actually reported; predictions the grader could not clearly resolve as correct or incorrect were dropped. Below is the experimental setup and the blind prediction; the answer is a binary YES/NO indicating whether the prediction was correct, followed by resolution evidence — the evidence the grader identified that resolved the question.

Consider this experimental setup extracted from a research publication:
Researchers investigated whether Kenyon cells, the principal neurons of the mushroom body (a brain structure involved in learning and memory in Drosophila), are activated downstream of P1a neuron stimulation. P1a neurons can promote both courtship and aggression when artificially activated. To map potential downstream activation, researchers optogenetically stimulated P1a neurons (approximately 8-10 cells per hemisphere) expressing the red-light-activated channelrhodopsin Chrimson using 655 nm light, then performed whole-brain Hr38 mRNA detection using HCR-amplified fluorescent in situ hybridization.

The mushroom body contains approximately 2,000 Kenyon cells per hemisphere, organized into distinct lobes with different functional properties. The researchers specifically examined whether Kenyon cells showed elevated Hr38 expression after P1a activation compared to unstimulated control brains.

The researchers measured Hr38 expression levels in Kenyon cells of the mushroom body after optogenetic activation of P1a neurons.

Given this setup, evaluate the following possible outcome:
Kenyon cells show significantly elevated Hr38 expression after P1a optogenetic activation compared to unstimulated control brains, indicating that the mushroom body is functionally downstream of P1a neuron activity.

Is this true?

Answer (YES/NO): YES